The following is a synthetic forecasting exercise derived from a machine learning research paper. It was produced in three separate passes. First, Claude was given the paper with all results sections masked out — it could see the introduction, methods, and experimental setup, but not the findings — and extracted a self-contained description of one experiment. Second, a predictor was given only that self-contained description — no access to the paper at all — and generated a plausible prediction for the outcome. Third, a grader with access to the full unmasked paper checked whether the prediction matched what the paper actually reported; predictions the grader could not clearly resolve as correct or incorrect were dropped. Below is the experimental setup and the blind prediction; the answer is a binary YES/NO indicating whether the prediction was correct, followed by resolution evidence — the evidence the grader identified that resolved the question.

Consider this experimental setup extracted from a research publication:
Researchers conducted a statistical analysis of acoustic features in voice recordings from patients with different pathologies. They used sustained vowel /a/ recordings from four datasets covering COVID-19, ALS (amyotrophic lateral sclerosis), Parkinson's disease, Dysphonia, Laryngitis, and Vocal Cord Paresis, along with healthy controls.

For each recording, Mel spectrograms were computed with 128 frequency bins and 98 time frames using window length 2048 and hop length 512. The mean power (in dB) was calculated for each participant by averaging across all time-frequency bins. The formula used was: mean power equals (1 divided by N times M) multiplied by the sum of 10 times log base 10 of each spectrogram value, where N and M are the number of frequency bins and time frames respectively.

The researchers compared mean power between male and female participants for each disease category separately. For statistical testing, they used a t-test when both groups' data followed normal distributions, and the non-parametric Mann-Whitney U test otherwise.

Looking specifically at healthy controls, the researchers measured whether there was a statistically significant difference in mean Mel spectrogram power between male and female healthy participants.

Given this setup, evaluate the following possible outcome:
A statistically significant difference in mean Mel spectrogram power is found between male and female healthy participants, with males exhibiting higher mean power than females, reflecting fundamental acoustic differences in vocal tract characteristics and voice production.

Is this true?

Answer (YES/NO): NO